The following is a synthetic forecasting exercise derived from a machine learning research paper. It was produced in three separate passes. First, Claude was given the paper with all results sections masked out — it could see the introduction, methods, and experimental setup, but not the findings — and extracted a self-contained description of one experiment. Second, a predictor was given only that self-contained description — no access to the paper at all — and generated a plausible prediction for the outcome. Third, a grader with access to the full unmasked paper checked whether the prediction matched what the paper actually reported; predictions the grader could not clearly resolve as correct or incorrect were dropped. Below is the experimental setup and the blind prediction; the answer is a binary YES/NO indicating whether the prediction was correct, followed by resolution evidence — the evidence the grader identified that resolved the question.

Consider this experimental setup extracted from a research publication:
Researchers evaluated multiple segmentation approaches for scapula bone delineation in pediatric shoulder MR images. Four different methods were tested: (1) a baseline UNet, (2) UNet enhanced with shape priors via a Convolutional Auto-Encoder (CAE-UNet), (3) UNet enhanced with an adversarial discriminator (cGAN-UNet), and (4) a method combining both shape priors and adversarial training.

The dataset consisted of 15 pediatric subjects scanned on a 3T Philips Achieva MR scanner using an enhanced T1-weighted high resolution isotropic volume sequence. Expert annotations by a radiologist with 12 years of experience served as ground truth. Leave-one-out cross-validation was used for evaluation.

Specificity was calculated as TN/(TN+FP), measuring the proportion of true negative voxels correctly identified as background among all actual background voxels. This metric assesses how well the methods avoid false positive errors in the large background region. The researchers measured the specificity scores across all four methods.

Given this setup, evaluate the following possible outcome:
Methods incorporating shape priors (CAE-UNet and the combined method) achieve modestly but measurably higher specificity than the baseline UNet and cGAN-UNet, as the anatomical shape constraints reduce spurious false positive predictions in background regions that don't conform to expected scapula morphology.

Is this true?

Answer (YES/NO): NO